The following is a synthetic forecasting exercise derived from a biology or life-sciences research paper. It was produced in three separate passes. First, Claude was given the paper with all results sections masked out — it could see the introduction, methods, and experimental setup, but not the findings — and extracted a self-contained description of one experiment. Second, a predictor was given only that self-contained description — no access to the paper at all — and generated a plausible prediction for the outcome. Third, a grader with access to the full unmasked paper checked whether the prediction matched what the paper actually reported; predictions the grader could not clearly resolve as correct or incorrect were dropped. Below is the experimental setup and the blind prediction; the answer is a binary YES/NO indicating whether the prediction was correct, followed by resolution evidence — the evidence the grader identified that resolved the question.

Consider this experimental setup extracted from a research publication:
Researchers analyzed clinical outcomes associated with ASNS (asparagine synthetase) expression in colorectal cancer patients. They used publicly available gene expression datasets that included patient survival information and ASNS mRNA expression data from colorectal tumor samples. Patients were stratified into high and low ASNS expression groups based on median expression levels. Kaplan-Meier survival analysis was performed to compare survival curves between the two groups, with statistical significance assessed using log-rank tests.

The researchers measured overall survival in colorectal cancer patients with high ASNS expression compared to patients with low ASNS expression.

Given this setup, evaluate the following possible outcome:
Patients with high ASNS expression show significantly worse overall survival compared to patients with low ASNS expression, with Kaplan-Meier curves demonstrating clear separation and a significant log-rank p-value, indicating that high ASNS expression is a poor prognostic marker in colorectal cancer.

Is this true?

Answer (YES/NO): YES